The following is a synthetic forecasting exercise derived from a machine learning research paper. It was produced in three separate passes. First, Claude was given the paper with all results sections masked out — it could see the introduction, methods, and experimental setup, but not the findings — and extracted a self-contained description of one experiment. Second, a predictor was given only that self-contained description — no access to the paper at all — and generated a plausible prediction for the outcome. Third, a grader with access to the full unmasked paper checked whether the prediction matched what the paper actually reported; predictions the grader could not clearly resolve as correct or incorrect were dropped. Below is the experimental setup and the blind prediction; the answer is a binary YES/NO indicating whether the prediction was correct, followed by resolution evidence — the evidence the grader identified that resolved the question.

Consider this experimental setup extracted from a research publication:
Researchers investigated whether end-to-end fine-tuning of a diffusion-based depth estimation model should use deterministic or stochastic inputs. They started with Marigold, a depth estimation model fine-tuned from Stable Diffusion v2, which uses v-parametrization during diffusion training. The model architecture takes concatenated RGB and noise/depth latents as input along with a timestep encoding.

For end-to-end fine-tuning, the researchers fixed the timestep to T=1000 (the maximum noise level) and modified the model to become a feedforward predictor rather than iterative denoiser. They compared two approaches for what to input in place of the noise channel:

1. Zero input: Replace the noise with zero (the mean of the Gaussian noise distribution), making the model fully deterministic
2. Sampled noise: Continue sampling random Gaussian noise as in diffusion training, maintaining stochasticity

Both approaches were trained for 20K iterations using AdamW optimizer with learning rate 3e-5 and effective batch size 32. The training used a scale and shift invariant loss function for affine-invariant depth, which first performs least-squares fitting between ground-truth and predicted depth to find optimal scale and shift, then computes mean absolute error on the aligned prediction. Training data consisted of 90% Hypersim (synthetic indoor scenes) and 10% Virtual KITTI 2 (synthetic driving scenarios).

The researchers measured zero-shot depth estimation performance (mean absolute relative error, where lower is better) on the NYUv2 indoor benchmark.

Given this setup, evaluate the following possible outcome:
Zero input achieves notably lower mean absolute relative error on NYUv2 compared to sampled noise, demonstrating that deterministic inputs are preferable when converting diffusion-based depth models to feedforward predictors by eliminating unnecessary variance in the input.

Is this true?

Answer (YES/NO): NO